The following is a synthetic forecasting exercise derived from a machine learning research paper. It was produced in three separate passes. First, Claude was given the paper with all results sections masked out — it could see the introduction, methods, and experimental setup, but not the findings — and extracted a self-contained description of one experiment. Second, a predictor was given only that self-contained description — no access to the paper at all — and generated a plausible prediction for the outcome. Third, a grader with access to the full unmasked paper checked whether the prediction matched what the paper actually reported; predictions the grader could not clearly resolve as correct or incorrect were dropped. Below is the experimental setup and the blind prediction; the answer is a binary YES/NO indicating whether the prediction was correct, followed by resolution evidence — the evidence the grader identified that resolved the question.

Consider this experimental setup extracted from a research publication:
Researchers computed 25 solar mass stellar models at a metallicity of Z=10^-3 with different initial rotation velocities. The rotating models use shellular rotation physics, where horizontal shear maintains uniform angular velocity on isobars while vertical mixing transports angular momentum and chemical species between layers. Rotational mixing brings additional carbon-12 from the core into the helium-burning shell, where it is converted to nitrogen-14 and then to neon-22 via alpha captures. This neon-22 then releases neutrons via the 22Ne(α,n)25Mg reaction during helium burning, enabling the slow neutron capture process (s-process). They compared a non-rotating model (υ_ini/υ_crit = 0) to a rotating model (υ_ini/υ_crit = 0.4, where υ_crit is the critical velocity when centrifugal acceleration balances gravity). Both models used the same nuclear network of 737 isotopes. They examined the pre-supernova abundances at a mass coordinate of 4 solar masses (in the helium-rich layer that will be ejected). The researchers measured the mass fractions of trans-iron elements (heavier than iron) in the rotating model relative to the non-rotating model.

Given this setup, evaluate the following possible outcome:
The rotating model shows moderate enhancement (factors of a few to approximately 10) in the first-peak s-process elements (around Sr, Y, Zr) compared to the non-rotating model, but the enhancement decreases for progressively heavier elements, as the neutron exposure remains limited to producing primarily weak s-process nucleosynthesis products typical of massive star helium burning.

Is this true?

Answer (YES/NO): NO